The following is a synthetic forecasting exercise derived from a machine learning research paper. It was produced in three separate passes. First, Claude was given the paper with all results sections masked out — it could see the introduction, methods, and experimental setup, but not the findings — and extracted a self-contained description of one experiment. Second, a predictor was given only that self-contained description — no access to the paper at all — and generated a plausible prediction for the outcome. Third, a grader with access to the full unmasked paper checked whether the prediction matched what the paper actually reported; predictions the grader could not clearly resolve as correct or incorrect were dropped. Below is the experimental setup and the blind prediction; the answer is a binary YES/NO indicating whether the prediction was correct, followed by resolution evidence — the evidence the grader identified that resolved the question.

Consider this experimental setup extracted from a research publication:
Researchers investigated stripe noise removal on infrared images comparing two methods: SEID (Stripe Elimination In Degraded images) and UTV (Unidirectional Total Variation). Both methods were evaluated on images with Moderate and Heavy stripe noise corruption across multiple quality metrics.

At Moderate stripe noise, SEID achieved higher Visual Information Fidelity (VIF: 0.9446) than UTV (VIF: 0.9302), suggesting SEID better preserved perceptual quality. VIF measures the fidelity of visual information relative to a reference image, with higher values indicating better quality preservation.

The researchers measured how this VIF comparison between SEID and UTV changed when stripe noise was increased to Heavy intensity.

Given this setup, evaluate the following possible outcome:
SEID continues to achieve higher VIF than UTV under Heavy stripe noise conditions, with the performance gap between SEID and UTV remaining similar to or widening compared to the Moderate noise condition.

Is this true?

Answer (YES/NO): NO